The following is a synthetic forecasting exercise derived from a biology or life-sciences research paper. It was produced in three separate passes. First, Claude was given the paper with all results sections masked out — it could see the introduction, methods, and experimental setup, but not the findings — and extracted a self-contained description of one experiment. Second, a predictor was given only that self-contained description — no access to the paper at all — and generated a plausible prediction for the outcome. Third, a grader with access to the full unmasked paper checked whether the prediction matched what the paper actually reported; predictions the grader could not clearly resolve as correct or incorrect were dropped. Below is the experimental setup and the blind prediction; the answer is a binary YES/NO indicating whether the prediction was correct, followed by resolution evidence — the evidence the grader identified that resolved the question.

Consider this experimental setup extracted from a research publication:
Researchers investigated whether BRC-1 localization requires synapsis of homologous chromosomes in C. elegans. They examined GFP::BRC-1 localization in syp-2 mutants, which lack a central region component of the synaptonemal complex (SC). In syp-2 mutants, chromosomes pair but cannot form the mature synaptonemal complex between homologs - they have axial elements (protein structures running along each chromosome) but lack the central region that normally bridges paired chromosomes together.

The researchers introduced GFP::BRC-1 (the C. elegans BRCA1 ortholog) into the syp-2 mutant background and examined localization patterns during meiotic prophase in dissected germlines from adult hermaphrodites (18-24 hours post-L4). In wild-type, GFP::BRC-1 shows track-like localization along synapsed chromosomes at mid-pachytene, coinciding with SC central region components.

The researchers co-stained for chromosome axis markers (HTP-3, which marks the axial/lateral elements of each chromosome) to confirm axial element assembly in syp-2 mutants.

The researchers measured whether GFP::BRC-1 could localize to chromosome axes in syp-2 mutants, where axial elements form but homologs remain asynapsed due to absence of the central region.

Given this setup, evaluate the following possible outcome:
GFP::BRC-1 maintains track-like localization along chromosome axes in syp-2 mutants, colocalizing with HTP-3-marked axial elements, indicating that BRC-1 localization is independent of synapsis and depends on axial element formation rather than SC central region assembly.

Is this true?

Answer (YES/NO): NO